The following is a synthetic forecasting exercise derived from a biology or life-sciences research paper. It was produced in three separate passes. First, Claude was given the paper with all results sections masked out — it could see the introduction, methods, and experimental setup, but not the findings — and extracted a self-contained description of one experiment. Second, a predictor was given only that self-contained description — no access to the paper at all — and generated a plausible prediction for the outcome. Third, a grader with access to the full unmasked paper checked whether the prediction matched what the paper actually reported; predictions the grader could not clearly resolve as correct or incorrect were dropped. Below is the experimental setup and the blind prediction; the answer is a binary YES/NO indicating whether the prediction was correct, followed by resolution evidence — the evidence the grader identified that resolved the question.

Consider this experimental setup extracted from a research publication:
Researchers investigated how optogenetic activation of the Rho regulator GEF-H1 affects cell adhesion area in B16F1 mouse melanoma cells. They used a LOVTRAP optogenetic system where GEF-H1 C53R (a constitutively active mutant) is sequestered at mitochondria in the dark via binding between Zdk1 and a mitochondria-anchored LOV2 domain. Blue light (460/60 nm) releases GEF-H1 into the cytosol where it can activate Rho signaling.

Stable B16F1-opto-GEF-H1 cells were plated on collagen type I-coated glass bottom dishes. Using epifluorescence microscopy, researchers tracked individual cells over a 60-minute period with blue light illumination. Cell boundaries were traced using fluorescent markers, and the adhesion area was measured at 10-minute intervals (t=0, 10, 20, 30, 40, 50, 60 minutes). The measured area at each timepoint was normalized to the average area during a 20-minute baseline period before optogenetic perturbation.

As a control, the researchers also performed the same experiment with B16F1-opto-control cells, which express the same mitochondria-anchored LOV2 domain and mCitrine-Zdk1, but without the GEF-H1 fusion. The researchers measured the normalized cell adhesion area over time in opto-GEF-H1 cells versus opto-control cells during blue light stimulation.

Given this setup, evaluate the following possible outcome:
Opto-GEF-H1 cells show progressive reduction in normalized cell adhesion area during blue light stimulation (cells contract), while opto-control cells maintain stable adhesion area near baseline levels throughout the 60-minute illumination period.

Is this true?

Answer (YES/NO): YES